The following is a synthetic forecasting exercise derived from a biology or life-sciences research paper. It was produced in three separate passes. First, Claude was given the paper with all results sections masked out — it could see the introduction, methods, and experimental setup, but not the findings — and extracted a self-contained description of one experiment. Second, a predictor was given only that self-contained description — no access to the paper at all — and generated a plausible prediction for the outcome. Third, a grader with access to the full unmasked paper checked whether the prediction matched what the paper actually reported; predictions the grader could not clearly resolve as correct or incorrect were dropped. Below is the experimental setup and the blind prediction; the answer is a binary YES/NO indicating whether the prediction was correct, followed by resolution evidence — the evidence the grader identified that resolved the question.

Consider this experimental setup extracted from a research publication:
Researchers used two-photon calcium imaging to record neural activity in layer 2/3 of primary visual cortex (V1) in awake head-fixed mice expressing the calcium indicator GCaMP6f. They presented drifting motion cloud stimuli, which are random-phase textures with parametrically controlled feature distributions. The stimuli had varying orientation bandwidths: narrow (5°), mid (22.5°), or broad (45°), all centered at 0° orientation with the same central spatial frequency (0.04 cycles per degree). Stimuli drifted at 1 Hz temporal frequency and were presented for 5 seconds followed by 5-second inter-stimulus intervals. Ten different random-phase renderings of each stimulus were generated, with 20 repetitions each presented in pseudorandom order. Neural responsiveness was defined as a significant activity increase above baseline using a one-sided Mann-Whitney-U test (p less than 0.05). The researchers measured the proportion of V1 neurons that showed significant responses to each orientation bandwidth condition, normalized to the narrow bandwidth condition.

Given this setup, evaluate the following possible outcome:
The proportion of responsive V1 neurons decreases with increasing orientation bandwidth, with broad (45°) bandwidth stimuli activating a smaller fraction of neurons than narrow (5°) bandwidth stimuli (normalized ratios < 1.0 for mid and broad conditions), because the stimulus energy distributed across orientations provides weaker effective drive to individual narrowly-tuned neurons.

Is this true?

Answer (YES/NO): NO